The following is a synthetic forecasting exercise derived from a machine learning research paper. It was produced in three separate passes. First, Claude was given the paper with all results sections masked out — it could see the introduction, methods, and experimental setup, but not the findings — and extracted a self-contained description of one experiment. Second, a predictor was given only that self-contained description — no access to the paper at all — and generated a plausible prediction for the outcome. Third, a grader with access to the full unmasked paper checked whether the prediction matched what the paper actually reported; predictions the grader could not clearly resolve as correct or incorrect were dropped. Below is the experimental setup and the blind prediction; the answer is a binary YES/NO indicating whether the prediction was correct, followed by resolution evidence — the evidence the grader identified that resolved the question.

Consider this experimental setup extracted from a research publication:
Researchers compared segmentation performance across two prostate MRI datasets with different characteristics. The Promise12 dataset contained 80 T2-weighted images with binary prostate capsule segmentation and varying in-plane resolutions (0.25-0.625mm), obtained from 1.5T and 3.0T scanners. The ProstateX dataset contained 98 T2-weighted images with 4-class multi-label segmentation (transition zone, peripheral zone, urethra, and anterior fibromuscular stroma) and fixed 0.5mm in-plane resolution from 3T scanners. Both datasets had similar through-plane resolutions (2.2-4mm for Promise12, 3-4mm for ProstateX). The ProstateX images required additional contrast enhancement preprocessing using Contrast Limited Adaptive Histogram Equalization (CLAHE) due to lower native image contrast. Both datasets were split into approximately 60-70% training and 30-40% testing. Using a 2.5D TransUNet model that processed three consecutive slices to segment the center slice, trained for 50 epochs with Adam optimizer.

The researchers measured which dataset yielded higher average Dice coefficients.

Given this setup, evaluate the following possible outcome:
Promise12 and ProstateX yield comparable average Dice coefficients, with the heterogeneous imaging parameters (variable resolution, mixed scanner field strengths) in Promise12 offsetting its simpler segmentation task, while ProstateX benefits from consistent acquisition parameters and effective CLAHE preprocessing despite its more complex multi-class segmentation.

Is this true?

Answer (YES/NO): NO